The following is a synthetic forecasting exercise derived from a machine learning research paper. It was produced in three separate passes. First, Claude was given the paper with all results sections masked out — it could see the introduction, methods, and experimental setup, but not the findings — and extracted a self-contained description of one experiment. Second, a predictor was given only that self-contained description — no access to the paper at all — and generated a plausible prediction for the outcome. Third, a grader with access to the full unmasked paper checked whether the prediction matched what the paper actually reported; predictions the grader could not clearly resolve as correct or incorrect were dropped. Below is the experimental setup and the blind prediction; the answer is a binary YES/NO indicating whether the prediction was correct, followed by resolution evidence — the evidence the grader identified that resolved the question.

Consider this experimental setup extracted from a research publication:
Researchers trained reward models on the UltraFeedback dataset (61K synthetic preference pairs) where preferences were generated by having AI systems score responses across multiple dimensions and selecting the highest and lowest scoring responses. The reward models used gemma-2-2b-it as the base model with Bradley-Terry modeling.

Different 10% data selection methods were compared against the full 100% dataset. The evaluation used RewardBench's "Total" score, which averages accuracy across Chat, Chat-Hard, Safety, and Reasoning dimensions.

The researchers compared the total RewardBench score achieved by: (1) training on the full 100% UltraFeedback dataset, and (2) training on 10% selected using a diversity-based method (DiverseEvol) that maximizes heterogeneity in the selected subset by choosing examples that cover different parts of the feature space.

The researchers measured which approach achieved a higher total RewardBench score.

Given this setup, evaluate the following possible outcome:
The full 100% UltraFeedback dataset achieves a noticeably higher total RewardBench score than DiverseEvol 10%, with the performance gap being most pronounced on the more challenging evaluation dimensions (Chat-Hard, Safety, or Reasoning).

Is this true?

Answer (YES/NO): NO